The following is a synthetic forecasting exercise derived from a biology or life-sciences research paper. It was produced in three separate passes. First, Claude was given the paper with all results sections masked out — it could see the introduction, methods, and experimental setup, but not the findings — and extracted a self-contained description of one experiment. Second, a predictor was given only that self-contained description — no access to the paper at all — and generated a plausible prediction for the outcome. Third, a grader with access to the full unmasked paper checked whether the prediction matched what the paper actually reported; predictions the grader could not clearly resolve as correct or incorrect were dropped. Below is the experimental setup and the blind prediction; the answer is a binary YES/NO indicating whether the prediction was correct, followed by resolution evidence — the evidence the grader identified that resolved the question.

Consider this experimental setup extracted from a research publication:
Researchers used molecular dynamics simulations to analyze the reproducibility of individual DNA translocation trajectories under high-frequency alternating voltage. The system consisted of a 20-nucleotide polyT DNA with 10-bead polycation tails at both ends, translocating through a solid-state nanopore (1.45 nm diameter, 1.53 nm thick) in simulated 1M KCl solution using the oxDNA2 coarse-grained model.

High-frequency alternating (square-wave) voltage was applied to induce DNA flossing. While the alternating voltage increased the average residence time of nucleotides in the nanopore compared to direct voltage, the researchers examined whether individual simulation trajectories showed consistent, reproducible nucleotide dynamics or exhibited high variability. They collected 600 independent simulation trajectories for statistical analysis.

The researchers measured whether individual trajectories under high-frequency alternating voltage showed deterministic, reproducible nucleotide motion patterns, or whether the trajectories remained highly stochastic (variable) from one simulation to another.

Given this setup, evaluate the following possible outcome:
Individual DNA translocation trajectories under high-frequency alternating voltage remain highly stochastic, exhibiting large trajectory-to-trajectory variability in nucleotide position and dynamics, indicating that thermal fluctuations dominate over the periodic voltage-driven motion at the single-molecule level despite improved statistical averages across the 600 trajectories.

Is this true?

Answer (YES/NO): YES